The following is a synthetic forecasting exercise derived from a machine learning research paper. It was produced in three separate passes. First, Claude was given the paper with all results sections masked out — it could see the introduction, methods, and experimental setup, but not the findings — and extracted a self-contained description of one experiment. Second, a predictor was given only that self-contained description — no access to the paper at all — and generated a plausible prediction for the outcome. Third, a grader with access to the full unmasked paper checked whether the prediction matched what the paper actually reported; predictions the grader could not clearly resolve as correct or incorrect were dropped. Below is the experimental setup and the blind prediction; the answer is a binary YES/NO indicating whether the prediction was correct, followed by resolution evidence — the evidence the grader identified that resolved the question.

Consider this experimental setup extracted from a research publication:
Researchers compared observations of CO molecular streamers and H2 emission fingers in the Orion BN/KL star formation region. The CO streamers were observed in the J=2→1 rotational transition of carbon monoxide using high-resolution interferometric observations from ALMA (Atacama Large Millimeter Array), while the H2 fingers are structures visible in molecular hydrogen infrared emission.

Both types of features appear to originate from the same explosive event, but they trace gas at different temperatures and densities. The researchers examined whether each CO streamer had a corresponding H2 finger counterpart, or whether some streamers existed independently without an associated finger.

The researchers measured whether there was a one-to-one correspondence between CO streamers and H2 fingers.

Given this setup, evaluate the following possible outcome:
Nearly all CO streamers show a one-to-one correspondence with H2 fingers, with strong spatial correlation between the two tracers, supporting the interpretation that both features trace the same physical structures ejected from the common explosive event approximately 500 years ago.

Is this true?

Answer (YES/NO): NO